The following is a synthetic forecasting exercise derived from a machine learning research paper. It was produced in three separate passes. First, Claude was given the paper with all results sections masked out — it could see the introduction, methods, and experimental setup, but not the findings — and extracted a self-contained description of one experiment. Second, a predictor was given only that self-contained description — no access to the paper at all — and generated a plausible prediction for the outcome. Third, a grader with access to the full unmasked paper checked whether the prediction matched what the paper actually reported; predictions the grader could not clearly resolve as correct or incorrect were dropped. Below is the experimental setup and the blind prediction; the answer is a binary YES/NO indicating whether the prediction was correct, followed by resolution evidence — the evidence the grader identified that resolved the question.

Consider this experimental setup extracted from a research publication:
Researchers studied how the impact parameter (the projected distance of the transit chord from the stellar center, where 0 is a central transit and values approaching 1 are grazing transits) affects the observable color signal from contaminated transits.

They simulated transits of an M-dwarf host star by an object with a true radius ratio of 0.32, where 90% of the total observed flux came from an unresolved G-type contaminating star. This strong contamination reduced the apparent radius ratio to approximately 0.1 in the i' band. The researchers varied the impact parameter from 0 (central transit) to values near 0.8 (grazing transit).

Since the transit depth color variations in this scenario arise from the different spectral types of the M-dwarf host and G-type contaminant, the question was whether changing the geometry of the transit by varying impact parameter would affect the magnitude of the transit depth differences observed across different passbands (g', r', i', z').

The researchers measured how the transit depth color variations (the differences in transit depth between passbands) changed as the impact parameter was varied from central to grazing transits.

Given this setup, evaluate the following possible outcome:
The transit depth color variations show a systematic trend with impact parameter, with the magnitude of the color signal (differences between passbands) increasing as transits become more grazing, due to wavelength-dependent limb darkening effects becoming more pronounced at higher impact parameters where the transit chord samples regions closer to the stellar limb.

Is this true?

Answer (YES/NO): NO